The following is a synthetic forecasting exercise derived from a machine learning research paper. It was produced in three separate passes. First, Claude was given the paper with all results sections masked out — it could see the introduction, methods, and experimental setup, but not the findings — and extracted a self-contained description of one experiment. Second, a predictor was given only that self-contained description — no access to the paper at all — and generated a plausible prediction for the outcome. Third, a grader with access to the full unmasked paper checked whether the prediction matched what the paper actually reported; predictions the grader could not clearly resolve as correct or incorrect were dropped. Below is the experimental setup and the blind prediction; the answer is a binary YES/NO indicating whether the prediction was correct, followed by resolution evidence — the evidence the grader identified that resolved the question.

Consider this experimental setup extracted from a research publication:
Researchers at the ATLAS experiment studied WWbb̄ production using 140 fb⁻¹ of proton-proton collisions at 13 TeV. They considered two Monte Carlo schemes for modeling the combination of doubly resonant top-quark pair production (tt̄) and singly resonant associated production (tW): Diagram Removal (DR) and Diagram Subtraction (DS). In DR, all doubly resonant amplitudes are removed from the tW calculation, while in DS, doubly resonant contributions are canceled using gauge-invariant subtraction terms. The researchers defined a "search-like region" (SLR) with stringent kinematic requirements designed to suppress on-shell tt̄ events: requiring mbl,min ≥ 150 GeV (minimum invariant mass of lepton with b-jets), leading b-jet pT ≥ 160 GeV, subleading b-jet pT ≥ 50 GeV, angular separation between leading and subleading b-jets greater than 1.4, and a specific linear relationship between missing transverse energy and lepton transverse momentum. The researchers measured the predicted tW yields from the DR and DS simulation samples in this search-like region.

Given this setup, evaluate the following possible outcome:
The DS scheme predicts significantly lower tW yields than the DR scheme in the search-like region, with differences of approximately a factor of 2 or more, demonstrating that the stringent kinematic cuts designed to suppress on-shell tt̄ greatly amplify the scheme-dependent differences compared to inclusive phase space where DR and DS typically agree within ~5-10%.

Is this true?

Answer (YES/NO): YES